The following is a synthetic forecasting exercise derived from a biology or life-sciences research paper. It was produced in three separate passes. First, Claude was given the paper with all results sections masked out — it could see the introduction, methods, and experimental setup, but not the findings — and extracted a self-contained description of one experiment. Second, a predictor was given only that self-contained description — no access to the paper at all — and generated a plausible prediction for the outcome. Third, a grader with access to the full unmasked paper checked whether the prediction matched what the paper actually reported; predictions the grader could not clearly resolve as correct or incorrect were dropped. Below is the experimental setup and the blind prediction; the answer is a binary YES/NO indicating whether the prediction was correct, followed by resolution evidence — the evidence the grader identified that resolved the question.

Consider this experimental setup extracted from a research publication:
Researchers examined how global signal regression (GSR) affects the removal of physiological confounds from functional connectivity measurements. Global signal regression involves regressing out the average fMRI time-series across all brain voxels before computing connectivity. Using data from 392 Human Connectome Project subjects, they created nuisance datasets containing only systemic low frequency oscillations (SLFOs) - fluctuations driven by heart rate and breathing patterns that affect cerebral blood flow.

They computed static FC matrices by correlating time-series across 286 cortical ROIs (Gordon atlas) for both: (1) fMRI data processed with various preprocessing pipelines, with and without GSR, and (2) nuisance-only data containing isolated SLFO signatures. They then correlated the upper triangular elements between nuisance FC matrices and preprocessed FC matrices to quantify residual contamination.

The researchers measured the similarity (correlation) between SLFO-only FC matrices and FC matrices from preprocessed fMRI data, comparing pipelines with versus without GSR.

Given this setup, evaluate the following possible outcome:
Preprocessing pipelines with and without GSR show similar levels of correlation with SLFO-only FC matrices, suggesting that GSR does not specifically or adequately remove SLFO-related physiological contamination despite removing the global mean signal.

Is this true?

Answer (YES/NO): NO